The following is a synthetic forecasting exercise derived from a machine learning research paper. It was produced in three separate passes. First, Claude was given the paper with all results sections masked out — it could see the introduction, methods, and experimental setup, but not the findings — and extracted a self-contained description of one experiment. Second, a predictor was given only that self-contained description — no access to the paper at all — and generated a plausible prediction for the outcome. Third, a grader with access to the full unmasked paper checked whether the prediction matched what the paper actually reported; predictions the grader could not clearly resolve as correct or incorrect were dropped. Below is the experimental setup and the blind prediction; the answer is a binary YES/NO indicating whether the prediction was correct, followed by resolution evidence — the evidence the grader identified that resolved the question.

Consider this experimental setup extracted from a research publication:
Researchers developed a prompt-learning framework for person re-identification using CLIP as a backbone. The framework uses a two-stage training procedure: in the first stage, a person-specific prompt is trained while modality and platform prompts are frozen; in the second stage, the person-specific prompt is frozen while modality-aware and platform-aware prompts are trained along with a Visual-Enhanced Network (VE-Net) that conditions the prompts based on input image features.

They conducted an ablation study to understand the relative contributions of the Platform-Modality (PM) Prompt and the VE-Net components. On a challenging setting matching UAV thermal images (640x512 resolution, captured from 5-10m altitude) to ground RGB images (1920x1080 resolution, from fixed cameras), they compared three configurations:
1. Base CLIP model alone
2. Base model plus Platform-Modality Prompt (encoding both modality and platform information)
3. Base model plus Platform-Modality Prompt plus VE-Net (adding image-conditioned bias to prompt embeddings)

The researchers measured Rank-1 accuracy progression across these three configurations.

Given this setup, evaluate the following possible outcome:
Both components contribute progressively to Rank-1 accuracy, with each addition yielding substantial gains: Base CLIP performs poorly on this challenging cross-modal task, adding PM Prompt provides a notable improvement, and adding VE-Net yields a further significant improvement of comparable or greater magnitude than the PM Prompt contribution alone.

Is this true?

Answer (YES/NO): NO